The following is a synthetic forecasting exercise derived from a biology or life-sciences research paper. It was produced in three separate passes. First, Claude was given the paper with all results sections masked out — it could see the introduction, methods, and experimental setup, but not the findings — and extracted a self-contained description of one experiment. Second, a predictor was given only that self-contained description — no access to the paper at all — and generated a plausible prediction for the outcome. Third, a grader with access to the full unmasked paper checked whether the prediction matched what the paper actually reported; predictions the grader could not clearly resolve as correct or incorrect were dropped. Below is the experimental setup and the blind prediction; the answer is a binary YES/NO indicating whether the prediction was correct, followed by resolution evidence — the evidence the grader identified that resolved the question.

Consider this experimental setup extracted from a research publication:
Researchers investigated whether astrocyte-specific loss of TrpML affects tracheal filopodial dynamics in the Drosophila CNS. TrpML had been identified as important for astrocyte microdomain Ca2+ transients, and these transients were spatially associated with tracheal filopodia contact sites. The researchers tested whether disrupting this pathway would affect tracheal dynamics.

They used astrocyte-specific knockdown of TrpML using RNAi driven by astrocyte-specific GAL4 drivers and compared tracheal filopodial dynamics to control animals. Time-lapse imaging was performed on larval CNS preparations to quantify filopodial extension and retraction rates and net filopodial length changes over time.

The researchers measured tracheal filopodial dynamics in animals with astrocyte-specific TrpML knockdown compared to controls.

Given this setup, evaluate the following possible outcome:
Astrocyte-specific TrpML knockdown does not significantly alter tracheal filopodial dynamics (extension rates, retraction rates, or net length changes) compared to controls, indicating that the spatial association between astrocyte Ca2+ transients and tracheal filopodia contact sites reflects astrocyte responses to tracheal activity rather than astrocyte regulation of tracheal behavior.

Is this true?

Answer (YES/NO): NO